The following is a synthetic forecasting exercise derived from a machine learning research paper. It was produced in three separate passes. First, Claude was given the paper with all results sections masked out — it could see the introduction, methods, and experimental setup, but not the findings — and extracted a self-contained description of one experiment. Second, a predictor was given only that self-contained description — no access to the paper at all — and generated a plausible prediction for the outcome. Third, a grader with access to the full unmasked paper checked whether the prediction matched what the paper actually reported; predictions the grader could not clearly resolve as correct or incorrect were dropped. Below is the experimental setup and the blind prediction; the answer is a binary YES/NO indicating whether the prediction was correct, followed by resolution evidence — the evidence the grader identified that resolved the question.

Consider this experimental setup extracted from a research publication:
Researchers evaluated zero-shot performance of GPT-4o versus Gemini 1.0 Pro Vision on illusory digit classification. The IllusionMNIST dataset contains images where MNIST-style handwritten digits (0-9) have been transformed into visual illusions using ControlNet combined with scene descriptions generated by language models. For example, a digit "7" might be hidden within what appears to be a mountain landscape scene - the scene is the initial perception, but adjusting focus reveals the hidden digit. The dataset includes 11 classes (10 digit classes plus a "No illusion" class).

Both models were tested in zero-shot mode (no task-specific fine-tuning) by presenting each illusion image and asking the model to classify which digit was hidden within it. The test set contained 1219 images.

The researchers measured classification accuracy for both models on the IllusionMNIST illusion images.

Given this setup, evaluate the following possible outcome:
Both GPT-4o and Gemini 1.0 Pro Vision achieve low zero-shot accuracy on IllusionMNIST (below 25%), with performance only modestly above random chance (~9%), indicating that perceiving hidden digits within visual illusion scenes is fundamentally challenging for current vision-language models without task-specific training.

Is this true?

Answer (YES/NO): NO